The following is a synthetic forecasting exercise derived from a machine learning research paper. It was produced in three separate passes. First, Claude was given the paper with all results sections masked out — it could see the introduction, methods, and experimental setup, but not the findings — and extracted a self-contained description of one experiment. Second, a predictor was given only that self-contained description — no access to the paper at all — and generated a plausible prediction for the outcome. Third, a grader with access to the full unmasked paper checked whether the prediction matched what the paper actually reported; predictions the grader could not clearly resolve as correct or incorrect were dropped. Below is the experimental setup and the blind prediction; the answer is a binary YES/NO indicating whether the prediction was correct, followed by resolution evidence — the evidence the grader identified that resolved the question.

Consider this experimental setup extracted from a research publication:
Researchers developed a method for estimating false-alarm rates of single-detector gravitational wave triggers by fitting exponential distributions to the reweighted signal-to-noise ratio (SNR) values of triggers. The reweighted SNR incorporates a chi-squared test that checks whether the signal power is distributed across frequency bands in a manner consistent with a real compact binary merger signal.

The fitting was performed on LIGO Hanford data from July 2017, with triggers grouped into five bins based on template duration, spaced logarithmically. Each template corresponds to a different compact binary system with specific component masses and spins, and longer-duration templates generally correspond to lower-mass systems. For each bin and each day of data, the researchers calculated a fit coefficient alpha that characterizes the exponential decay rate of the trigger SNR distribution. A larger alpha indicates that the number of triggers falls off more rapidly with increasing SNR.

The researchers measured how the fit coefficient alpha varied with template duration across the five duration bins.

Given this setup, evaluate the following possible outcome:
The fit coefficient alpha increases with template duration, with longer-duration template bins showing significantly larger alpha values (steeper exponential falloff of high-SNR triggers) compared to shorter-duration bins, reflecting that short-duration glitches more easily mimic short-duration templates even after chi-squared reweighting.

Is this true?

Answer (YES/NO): YES